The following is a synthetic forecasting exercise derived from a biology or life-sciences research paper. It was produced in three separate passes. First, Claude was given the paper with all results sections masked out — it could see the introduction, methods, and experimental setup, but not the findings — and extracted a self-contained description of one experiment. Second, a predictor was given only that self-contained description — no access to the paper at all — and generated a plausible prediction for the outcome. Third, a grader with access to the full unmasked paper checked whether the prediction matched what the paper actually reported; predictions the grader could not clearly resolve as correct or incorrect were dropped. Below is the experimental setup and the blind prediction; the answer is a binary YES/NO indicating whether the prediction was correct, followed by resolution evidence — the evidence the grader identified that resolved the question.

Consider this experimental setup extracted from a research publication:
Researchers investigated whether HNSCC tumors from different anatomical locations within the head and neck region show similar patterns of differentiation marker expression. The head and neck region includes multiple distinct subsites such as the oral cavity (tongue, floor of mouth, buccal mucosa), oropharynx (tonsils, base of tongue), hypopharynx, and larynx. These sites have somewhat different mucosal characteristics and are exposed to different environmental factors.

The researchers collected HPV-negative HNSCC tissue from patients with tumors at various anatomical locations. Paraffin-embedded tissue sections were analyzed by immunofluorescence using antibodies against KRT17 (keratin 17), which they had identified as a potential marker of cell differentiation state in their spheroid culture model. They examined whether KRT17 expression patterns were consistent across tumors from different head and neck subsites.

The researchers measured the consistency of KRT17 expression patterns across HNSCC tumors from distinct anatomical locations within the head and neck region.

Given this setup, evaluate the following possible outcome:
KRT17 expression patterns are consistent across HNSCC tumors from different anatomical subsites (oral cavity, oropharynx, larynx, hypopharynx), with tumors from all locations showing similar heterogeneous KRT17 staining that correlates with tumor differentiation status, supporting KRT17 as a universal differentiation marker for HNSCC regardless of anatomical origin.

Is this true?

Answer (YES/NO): NO